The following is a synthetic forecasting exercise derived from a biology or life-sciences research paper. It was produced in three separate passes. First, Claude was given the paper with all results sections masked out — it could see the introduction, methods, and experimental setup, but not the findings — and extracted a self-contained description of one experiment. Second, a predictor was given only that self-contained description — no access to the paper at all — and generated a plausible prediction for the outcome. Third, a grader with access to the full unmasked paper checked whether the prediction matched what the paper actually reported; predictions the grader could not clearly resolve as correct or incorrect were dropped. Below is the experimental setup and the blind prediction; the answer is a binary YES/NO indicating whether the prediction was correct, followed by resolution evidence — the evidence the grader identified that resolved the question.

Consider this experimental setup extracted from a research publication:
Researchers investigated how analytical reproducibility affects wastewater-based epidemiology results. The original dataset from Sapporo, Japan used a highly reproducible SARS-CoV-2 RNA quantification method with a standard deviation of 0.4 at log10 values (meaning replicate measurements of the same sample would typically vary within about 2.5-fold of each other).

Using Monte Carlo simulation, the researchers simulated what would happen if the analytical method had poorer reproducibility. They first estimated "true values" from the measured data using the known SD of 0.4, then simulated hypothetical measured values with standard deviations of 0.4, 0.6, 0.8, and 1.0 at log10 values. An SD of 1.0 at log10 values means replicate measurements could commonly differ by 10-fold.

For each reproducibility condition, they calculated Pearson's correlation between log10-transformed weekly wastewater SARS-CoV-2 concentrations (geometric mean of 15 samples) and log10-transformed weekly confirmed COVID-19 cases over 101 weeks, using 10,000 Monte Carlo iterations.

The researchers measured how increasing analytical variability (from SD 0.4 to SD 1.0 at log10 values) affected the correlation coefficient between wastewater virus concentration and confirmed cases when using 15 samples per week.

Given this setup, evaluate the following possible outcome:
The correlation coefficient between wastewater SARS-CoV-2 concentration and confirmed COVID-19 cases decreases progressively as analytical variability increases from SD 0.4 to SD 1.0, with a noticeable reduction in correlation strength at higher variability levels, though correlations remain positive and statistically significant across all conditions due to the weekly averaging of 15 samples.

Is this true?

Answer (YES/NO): YES